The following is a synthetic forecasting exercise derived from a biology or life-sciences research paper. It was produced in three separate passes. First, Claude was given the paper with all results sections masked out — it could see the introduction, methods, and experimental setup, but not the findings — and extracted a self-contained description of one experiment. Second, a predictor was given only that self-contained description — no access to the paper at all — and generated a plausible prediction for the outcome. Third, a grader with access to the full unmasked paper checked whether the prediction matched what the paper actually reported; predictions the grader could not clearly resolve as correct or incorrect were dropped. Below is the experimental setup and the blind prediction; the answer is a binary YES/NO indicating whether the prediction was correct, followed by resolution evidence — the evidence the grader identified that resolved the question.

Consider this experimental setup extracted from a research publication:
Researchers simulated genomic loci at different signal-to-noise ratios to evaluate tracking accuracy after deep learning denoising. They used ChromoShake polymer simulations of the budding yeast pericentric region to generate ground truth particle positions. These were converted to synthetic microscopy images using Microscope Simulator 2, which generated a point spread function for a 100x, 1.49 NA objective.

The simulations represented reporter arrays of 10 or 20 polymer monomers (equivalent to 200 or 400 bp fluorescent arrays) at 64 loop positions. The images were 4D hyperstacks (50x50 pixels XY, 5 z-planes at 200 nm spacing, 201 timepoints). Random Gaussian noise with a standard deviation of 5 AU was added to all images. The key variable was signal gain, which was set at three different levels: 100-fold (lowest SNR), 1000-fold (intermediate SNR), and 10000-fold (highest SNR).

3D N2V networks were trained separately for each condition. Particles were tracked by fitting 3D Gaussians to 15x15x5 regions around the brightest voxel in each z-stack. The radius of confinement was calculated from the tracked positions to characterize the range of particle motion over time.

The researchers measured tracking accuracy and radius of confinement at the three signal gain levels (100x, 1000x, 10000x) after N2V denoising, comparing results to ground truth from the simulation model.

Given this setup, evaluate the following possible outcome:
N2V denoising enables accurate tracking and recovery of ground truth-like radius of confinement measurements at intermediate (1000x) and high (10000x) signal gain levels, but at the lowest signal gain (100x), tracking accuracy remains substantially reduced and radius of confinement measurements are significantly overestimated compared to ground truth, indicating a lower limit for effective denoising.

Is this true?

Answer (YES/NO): NO